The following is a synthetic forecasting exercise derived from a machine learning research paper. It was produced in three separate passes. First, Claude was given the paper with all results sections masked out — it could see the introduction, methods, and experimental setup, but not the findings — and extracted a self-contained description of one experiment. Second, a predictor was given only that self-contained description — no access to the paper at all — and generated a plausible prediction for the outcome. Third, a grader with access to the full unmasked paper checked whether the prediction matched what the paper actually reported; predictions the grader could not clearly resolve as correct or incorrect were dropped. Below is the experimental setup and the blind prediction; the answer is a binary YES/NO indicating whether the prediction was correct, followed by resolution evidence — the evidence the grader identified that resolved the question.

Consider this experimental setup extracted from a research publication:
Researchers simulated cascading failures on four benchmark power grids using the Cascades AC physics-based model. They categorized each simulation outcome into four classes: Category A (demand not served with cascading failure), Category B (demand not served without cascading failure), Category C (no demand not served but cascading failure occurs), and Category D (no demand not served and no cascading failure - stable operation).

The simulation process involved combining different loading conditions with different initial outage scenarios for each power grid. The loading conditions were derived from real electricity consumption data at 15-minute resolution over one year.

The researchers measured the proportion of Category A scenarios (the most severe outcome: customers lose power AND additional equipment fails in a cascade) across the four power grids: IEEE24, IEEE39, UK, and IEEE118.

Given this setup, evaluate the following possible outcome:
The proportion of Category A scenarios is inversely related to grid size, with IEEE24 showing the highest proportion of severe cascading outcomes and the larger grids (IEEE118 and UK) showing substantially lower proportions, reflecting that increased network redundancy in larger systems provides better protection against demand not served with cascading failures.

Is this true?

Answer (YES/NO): NO